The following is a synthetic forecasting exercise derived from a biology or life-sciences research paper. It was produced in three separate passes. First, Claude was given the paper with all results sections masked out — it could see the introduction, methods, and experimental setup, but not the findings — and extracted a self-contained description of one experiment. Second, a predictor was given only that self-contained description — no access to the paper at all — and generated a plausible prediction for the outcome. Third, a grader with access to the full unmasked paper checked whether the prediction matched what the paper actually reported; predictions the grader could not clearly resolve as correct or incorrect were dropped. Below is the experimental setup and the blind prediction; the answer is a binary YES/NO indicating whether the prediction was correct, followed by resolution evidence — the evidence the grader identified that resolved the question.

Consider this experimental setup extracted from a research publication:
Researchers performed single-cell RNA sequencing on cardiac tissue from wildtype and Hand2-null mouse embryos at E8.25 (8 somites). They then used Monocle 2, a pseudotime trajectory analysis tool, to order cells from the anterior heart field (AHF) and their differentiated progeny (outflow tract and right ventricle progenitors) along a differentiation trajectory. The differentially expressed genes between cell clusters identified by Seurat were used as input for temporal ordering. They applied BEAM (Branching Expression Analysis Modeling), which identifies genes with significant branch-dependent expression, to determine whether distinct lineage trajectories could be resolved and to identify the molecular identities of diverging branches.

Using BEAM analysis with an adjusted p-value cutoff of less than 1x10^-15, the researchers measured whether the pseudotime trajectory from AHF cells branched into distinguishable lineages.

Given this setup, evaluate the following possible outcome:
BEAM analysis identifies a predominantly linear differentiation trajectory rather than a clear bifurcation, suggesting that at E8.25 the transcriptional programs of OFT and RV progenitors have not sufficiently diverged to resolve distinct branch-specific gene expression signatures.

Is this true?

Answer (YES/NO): NO